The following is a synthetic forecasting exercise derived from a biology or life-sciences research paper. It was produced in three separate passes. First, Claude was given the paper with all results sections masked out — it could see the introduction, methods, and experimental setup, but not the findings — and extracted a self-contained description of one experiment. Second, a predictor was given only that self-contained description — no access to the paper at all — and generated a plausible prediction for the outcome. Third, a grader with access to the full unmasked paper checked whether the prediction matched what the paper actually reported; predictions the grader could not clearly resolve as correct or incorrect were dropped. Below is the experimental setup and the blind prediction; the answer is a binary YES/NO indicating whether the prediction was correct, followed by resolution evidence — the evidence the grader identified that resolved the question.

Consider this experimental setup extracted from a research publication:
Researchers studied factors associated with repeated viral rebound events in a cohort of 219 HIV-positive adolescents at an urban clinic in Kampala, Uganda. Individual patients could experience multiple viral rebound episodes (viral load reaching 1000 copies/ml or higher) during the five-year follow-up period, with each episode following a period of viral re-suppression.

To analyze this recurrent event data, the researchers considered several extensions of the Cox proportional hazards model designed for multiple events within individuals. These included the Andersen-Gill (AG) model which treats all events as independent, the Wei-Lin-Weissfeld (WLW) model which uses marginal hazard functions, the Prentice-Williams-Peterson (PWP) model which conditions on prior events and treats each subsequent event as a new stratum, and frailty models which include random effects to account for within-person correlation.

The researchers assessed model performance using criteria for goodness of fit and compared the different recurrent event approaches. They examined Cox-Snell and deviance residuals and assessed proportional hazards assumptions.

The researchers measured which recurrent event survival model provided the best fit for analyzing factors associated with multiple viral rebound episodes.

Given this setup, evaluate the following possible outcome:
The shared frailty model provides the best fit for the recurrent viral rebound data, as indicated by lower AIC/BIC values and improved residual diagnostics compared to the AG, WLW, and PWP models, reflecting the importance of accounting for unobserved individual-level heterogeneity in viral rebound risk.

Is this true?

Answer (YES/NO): NO